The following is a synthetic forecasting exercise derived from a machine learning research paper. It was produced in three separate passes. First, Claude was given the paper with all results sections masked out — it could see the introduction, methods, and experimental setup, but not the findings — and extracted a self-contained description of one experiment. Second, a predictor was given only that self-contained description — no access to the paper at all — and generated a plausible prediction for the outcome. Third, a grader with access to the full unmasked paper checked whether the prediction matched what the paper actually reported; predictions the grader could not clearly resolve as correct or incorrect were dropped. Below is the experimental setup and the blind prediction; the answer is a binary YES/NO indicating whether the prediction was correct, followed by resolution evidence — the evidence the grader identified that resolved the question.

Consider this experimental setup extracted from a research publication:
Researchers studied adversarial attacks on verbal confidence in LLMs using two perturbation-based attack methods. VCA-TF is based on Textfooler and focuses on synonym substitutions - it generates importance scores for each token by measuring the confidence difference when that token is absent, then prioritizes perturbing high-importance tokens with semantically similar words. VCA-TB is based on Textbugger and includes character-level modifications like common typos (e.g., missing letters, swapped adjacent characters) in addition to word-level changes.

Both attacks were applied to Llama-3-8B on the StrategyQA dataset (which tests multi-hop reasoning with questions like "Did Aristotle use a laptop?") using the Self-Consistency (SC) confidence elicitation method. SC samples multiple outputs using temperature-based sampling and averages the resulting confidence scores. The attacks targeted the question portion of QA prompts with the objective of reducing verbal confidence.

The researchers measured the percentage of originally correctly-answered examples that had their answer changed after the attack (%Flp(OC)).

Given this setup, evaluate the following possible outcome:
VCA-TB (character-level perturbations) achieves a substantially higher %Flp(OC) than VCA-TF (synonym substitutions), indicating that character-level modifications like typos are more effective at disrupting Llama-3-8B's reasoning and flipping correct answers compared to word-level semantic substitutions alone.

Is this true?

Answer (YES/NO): YES